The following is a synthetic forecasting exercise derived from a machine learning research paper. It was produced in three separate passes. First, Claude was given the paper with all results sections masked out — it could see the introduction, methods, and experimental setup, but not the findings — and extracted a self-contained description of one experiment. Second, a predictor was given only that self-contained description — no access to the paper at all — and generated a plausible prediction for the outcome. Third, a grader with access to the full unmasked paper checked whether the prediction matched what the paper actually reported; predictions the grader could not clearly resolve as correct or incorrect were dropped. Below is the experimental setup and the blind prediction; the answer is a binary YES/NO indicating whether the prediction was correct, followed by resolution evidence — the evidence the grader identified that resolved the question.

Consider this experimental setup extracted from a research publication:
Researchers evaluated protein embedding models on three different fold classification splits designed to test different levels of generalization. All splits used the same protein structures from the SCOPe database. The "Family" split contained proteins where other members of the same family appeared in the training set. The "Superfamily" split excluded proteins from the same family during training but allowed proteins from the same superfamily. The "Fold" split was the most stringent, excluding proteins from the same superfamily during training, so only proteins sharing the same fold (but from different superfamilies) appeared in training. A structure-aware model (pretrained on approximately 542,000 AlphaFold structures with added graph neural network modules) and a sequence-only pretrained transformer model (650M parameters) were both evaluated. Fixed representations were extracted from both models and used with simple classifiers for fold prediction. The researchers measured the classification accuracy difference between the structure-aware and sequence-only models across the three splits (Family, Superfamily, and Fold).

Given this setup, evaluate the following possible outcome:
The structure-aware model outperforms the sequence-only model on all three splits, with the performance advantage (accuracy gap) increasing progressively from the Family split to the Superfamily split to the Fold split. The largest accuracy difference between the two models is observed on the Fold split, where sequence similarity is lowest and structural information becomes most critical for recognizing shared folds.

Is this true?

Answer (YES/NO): NO